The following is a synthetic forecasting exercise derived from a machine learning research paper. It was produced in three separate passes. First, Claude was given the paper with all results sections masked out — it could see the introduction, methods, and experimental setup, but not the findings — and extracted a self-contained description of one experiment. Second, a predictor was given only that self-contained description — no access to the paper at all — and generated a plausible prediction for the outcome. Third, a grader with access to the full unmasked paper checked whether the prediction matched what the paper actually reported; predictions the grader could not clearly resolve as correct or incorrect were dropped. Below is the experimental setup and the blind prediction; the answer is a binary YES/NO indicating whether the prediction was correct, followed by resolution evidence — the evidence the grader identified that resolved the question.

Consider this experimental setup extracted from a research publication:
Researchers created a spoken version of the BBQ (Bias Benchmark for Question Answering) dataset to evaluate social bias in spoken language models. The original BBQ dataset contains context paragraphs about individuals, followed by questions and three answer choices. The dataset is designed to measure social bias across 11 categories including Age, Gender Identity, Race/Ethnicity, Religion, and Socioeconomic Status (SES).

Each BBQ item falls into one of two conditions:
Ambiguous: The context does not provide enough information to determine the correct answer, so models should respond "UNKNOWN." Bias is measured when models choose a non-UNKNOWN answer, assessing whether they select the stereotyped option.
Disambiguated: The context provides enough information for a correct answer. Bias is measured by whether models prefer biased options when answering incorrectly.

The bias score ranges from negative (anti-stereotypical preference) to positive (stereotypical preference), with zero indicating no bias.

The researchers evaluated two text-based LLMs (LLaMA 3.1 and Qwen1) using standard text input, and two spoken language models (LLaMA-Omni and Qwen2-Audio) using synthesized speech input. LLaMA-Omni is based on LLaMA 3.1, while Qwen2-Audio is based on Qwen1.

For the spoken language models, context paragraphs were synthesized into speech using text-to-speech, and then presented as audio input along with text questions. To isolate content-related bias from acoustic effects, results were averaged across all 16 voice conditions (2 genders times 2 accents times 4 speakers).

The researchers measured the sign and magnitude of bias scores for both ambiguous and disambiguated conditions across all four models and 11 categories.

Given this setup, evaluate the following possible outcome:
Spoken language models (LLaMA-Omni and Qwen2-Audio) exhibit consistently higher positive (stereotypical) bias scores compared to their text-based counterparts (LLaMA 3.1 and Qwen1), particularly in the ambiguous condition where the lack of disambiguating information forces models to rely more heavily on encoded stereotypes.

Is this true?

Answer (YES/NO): NO